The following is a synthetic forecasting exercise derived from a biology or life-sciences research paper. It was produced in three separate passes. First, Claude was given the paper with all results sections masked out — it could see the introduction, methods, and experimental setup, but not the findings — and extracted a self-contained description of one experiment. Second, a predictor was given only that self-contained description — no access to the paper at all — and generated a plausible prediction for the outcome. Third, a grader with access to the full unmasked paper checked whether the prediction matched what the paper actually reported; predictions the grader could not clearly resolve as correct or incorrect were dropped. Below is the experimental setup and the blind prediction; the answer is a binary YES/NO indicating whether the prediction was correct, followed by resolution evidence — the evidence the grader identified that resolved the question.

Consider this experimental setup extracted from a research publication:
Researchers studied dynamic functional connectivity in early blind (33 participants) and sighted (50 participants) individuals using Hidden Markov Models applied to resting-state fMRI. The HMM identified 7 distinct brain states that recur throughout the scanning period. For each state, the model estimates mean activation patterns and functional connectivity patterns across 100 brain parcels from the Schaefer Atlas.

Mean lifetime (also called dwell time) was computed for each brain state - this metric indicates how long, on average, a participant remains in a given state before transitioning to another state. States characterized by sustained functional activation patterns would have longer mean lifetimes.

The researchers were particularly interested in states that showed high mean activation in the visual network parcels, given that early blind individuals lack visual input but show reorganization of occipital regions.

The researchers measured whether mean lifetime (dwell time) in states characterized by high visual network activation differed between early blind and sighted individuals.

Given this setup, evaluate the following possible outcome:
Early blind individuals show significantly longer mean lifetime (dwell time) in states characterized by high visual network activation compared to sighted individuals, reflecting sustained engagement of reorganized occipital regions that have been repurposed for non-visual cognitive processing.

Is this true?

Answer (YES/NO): NO